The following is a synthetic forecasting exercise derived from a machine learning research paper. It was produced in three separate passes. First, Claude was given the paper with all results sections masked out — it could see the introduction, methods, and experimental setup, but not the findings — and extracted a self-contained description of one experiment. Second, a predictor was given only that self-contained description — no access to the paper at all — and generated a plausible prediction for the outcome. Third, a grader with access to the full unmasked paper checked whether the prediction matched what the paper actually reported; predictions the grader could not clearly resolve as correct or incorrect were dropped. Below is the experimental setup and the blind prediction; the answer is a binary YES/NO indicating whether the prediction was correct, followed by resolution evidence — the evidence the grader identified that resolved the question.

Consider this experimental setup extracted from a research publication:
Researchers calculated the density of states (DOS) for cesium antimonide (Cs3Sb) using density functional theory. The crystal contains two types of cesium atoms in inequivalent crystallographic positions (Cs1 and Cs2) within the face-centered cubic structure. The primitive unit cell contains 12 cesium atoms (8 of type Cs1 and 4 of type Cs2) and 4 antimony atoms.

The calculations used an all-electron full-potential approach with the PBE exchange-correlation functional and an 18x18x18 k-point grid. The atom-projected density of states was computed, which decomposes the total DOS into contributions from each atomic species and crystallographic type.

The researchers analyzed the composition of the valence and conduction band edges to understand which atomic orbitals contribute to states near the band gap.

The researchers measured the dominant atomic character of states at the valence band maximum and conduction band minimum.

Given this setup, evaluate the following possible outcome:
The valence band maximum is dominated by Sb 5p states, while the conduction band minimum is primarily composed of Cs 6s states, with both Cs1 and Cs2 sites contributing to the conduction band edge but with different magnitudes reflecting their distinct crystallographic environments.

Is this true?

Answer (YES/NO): NO